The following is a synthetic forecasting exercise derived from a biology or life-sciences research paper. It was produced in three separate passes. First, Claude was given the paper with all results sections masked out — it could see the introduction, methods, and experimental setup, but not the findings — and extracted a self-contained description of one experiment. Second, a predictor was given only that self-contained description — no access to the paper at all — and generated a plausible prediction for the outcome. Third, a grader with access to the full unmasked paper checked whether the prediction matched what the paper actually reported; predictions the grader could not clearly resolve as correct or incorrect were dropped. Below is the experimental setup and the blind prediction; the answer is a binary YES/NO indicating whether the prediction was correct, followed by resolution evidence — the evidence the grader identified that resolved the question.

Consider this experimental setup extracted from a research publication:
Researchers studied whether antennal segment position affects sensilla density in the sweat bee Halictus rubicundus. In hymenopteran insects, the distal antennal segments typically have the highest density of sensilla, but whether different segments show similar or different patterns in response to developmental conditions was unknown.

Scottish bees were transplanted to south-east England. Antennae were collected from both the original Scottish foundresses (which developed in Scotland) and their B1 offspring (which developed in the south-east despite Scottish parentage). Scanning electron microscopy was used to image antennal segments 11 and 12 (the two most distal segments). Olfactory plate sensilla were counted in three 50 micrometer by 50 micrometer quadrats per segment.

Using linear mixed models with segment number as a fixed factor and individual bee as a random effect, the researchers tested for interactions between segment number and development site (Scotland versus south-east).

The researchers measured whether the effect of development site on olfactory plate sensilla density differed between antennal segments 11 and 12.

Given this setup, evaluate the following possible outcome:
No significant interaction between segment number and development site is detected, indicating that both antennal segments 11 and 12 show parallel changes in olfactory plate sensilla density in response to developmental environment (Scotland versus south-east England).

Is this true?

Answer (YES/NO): YES